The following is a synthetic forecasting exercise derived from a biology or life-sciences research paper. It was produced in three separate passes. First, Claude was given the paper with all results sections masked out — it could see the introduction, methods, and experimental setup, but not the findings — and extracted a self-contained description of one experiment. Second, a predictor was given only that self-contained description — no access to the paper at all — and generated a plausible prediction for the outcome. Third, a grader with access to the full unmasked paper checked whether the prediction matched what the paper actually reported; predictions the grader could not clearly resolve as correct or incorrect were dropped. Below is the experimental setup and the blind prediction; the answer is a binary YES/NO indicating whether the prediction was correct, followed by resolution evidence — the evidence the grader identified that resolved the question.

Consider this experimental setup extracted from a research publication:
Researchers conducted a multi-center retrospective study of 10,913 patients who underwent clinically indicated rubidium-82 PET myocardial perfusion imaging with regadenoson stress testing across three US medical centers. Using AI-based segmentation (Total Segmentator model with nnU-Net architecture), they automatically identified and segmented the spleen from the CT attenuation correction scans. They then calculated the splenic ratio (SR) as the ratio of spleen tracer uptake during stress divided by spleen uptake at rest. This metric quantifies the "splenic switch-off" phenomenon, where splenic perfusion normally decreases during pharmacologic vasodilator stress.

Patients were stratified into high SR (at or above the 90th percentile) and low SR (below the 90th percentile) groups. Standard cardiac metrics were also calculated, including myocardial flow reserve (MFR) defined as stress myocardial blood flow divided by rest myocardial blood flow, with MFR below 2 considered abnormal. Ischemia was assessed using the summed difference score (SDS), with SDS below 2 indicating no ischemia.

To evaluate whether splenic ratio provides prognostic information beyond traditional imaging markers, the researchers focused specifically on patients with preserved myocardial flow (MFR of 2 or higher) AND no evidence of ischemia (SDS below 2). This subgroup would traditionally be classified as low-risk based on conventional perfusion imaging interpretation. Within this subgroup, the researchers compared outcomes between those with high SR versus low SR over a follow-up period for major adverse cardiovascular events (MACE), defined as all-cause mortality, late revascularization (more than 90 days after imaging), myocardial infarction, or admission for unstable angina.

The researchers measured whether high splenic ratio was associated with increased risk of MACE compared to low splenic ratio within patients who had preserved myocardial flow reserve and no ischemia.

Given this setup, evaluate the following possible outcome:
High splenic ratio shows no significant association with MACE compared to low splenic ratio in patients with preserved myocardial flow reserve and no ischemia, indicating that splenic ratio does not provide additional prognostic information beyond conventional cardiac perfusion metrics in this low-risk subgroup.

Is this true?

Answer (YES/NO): NO